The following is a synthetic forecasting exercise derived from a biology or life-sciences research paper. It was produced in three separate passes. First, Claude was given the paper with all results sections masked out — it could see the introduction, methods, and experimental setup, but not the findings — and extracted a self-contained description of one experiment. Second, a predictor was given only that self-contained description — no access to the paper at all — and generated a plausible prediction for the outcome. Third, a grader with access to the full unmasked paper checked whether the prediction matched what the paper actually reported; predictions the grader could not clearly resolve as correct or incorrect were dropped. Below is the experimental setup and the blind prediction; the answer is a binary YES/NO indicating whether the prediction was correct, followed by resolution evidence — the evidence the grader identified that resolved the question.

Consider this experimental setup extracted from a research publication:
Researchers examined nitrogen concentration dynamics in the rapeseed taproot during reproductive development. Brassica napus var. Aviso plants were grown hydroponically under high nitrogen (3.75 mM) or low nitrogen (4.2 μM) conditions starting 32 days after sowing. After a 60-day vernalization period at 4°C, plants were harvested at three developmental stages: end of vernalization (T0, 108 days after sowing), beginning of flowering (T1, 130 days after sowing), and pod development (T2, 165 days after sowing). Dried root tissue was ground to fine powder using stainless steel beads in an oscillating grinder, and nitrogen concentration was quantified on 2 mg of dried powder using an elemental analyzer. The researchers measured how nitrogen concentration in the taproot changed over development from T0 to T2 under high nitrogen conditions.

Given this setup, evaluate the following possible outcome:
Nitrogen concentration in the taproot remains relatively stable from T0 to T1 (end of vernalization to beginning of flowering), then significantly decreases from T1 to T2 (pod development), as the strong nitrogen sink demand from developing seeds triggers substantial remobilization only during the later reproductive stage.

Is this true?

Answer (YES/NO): NO